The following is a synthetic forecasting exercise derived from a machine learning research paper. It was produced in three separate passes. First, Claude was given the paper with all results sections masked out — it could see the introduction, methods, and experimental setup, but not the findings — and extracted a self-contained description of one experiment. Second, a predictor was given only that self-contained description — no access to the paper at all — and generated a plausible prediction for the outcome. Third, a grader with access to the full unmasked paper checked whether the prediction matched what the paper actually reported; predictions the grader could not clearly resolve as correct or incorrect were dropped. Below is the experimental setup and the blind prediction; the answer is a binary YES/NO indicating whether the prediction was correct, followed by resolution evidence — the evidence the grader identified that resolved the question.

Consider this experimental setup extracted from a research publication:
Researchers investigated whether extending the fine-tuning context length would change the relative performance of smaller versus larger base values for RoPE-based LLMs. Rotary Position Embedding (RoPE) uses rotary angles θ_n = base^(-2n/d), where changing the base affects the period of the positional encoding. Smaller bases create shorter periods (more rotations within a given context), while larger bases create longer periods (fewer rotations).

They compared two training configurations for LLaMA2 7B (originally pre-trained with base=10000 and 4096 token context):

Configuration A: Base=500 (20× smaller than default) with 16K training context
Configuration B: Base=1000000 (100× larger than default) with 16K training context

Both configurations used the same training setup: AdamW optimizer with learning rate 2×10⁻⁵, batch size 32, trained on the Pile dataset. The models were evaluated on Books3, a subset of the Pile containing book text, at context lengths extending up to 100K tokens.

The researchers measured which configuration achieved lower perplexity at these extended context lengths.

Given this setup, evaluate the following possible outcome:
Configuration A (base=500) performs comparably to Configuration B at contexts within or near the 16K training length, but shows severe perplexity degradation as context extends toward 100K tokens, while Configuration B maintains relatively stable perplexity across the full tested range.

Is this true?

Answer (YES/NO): NO